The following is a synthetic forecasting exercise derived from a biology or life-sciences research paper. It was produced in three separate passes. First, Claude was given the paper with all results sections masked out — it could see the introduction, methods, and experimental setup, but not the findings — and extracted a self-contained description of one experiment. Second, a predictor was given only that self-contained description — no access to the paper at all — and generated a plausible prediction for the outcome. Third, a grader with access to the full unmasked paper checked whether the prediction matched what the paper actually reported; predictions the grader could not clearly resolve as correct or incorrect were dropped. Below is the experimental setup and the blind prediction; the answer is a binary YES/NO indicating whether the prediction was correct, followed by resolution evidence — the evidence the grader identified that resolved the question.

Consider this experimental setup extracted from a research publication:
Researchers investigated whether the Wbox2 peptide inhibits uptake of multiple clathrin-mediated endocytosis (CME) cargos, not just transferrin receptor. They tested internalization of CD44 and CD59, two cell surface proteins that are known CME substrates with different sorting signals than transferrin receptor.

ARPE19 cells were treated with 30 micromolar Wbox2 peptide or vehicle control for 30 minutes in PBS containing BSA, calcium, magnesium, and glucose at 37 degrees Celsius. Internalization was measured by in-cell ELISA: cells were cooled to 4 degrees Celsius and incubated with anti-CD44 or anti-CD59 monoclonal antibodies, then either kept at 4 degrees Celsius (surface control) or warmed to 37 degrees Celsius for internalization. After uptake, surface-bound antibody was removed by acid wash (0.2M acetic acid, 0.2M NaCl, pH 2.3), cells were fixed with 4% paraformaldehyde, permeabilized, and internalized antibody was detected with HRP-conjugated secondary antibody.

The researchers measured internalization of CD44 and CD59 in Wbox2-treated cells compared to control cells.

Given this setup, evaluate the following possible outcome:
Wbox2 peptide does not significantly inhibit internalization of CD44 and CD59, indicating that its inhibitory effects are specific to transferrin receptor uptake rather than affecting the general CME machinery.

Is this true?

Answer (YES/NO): NO